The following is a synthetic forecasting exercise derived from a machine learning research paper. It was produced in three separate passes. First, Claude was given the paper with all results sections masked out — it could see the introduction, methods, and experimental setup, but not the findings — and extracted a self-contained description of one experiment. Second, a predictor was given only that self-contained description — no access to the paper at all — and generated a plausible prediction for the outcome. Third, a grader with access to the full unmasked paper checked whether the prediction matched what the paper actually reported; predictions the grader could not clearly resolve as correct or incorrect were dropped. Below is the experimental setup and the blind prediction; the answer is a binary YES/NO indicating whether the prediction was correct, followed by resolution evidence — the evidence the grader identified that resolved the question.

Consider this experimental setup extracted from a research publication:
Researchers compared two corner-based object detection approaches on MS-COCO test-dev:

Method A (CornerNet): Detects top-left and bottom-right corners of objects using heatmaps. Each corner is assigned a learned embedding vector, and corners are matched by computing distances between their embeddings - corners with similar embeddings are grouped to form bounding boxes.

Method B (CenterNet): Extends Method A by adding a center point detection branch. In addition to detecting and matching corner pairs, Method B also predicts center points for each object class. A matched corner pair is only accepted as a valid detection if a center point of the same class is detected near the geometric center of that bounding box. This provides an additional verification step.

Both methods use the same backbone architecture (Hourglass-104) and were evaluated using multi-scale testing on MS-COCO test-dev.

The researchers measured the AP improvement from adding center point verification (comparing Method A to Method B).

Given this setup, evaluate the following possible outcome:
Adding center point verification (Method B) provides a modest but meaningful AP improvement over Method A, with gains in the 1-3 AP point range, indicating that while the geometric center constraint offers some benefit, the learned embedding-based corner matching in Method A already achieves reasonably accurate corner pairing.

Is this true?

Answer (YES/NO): NO